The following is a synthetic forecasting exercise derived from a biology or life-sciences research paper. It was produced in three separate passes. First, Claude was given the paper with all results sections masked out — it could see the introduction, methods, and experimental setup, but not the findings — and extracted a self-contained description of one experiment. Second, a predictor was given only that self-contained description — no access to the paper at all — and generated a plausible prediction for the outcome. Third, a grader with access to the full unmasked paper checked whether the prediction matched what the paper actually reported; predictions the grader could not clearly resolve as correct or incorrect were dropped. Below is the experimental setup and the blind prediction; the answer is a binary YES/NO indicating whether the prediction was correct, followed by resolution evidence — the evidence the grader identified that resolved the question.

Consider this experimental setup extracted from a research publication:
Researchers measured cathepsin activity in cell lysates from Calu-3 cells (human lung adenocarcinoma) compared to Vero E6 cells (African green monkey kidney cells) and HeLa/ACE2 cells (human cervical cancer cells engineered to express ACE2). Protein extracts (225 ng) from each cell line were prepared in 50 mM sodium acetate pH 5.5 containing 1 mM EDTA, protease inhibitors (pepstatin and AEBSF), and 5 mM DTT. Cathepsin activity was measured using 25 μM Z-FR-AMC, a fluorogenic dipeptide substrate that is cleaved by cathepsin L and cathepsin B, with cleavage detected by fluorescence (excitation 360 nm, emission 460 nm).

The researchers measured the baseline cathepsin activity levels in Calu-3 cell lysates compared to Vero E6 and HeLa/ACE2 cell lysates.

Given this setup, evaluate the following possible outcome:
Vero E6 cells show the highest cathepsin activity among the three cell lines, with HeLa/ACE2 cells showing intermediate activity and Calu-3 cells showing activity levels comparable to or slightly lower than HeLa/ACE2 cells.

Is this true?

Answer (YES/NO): NO